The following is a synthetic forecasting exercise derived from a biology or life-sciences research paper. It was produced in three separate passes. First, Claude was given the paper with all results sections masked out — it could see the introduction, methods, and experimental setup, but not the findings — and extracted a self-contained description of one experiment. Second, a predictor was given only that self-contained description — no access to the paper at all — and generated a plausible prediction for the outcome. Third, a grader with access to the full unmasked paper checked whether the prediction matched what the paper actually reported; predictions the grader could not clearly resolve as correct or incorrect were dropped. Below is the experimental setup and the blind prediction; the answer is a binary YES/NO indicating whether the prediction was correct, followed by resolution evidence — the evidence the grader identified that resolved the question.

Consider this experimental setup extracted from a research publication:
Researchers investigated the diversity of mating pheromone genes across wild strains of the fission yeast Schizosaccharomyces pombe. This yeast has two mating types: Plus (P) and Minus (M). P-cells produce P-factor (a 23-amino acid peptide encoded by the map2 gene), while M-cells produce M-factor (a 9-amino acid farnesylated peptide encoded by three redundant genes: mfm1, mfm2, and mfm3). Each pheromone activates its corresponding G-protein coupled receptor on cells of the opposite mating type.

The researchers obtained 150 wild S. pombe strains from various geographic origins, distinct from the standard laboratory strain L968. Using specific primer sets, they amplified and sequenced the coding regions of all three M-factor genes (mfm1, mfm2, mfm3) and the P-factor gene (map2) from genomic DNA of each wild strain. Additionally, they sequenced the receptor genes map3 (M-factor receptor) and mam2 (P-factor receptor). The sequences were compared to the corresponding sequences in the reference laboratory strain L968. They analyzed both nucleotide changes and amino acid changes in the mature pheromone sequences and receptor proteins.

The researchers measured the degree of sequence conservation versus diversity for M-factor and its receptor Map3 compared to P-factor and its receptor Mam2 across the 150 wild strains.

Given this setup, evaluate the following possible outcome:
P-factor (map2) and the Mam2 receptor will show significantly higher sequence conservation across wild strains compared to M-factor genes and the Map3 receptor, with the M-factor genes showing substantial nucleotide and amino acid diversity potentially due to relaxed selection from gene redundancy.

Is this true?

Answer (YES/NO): NO